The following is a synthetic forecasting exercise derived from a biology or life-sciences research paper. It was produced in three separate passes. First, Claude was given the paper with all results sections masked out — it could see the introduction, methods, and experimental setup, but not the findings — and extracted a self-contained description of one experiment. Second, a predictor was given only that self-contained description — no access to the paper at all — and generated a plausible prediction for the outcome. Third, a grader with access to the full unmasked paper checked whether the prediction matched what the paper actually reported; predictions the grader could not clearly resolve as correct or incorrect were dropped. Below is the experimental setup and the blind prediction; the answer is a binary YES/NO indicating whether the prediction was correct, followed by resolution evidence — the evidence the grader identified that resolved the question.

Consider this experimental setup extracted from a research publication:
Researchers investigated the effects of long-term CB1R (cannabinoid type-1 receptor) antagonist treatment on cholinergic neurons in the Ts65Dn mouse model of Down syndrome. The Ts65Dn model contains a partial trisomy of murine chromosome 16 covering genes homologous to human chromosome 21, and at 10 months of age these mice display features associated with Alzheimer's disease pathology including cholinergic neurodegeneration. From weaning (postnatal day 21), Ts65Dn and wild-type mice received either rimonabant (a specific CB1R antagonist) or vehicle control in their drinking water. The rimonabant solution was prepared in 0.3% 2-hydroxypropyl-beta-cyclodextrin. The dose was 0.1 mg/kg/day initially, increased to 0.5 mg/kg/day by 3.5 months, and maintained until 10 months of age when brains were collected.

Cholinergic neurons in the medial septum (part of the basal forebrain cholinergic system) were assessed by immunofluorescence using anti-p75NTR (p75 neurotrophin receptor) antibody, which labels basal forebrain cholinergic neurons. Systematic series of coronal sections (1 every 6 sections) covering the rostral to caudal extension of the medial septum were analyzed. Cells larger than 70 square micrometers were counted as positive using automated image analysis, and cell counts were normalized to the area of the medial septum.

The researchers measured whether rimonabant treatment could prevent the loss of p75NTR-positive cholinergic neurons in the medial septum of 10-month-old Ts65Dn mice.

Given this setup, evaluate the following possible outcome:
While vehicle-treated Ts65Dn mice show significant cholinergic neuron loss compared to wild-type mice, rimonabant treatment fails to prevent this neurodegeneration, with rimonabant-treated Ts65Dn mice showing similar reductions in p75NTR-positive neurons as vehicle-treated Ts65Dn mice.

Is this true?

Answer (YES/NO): NO